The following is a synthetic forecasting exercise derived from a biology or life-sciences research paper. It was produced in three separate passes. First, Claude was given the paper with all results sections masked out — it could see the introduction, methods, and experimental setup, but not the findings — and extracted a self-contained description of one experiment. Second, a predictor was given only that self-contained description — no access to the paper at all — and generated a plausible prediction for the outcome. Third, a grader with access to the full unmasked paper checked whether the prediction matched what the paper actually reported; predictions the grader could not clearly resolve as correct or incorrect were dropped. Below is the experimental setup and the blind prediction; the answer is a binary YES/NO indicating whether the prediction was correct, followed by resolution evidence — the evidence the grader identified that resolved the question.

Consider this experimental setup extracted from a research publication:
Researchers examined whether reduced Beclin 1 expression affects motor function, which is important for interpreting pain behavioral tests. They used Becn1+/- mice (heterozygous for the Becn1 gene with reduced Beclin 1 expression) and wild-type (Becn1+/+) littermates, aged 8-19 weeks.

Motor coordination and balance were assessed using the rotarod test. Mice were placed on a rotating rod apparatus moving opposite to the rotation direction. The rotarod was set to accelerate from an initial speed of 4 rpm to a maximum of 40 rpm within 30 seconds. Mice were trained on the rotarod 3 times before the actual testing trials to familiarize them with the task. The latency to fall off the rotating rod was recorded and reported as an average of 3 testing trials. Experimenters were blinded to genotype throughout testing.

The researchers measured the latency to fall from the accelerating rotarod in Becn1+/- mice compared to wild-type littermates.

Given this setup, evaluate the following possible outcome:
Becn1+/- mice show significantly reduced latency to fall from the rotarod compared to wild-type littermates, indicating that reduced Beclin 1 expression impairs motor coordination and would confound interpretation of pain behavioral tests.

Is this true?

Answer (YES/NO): NO